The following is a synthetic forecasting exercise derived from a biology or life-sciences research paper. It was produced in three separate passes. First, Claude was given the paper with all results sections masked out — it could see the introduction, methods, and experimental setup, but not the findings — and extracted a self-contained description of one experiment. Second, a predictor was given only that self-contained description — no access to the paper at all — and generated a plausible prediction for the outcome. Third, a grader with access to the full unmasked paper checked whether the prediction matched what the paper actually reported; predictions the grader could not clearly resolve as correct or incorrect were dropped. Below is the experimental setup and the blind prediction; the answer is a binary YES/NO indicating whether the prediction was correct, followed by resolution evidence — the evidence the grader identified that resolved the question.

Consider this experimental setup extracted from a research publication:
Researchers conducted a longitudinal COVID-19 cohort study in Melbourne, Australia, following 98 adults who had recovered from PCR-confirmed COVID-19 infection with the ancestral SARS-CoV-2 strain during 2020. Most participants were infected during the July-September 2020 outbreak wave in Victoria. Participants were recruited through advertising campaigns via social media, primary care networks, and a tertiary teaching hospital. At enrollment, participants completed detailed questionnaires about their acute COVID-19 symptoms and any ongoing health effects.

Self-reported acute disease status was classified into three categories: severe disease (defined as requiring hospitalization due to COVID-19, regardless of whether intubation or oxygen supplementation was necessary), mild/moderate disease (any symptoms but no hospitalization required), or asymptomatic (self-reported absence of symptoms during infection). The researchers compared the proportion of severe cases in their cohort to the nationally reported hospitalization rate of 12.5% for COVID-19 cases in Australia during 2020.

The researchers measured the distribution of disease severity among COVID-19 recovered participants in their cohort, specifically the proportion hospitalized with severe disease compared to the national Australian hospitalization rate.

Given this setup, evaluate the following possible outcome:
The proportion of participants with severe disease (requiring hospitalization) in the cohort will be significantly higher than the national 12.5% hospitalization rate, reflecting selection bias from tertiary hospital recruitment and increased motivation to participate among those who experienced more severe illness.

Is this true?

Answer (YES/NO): YES